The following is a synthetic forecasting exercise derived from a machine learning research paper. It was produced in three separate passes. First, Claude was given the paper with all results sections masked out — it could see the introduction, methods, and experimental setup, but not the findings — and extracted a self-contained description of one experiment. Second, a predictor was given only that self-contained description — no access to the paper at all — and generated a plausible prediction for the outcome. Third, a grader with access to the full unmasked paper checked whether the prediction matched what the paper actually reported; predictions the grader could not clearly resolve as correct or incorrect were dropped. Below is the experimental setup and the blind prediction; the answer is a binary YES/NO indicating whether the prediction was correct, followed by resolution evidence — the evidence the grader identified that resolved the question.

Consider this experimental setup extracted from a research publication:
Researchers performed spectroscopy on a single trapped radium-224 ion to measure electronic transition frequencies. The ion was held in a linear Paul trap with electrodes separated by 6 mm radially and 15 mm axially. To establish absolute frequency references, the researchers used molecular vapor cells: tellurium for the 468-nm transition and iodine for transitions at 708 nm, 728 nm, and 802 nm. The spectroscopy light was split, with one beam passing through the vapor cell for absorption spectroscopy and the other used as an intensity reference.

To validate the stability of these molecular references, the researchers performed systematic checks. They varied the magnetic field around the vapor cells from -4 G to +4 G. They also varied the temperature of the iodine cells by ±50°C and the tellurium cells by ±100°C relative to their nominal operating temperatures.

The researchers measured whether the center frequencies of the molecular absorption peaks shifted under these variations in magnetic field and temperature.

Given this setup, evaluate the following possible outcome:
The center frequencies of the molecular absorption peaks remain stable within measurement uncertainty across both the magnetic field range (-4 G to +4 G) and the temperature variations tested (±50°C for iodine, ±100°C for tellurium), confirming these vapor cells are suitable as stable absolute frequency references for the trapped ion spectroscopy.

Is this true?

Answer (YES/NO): YES